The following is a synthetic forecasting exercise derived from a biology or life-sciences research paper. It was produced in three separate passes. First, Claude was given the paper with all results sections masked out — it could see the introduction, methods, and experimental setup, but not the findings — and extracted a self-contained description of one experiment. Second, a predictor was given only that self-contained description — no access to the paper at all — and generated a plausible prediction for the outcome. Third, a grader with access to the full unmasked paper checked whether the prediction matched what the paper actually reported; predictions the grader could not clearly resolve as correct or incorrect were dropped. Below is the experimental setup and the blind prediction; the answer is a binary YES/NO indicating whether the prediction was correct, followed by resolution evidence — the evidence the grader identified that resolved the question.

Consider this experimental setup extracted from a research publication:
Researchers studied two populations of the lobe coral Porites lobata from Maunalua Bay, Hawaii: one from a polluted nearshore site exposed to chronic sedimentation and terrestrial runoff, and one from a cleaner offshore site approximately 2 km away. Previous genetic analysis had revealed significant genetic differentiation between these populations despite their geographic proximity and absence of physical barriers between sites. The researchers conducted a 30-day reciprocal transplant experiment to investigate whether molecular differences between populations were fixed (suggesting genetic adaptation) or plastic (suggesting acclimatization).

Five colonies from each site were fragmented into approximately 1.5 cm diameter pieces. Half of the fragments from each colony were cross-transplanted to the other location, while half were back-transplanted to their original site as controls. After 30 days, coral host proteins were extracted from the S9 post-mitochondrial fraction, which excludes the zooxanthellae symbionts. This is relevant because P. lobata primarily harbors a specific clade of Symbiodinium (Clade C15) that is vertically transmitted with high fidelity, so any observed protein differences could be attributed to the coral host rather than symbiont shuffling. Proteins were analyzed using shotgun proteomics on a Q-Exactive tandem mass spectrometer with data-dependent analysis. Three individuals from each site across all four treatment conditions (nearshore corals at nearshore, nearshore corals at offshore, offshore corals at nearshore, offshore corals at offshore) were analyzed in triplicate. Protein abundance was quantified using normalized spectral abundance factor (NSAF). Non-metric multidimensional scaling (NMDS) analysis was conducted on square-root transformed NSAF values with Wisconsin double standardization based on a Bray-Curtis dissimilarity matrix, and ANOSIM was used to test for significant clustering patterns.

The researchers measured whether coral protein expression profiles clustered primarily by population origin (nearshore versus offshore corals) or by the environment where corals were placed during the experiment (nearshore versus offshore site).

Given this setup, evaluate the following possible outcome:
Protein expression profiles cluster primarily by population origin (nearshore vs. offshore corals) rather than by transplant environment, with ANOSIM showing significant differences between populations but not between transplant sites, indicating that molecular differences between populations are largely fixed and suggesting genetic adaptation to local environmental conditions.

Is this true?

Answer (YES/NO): NO